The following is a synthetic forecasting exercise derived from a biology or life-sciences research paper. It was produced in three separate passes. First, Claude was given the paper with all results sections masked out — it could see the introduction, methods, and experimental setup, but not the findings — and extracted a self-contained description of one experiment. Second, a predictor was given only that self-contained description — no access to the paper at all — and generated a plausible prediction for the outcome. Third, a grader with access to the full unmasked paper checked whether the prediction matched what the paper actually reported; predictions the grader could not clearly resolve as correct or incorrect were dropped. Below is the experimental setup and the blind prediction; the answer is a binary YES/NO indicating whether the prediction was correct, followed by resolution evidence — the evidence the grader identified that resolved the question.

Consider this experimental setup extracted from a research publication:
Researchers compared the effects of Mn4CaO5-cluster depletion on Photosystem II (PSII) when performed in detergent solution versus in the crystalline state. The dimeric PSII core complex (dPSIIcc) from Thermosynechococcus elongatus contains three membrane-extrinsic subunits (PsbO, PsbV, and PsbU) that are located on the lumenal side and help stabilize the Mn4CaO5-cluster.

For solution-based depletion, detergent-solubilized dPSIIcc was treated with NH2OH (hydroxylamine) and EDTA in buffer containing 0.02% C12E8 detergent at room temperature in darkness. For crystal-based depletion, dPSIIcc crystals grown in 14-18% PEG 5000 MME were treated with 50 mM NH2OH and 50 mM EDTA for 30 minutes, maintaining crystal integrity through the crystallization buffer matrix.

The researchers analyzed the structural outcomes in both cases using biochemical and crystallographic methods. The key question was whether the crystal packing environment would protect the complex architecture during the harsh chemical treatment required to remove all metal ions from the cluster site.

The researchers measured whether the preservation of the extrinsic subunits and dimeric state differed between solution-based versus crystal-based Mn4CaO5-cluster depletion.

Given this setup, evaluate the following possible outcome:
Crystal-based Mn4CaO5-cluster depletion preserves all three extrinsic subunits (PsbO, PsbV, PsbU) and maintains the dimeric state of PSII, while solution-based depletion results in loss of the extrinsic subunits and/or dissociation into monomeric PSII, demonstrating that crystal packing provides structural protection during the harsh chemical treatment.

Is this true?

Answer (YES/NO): YES